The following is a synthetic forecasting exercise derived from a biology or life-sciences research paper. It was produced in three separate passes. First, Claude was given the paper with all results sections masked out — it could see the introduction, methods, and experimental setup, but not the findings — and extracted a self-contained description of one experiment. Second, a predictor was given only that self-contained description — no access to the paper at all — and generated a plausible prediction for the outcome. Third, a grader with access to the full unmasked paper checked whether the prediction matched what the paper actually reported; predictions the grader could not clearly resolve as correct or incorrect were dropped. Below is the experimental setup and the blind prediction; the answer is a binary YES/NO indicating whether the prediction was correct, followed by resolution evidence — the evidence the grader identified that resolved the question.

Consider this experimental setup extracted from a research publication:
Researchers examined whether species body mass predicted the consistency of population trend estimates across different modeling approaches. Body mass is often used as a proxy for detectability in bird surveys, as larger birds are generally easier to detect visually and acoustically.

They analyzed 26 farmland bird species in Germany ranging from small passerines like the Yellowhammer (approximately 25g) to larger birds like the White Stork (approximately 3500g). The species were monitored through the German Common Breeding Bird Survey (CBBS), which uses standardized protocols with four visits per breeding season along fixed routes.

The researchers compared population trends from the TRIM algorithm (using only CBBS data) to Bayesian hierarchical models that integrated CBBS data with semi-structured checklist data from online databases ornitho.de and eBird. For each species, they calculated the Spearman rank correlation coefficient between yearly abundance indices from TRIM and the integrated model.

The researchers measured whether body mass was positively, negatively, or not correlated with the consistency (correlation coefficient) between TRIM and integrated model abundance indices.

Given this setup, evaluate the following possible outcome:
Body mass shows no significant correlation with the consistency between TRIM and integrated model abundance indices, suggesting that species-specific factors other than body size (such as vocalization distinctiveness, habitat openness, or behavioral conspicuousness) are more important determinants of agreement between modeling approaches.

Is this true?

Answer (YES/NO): YES